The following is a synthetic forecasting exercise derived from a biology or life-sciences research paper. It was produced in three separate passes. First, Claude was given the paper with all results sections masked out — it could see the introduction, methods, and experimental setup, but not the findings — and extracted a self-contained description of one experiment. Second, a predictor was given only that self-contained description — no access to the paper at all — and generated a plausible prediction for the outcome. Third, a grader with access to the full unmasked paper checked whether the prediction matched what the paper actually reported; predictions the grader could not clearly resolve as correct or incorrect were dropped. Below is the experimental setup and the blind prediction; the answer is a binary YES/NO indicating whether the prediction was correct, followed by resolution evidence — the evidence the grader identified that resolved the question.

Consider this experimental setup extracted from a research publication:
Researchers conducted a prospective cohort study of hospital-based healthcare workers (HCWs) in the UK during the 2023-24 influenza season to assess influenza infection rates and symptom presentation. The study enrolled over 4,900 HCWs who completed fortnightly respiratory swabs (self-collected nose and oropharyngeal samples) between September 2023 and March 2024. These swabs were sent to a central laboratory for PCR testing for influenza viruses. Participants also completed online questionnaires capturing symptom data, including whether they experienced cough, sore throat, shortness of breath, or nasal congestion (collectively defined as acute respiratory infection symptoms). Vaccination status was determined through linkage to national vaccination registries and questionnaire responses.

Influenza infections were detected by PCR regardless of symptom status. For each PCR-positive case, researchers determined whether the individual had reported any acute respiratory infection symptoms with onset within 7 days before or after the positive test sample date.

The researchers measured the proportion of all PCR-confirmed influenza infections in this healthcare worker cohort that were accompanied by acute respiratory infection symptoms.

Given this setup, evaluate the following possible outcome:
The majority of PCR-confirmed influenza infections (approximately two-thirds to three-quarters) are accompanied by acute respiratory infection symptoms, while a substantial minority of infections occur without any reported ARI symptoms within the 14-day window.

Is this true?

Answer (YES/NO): NO